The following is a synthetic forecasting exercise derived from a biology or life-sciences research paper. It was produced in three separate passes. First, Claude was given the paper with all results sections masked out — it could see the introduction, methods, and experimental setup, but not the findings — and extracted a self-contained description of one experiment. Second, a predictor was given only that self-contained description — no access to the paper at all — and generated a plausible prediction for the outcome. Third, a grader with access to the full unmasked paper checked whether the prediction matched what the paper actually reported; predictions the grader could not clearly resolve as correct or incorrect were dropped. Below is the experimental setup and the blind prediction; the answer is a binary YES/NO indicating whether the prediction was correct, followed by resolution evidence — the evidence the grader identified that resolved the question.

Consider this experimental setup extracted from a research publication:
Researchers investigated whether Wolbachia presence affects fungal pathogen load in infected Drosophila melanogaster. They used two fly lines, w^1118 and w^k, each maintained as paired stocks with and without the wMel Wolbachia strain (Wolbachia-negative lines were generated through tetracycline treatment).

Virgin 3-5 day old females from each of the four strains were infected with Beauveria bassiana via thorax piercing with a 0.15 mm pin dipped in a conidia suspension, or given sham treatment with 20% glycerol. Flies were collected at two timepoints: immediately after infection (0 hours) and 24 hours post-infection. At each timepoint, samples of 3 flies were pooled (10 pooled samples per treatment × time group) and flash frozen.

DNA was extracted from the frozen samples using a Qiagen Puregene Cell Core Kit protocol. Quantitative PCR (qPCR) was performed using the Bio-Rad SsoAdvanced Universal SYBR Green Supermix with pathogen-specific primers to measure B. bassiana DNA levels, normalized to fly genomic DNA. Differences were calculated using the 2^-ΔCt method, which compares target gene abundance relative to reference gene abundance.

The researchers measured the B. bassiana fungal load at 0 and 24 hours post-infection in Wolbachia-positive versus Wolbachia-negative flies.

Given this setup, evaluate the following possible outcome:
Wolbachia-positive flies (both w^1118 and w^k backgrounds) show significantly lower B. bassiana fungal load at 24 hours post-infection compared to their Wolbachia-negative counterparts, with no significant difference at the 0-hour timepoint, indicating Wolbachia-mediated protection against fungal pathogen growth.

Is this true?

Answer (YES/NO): YES